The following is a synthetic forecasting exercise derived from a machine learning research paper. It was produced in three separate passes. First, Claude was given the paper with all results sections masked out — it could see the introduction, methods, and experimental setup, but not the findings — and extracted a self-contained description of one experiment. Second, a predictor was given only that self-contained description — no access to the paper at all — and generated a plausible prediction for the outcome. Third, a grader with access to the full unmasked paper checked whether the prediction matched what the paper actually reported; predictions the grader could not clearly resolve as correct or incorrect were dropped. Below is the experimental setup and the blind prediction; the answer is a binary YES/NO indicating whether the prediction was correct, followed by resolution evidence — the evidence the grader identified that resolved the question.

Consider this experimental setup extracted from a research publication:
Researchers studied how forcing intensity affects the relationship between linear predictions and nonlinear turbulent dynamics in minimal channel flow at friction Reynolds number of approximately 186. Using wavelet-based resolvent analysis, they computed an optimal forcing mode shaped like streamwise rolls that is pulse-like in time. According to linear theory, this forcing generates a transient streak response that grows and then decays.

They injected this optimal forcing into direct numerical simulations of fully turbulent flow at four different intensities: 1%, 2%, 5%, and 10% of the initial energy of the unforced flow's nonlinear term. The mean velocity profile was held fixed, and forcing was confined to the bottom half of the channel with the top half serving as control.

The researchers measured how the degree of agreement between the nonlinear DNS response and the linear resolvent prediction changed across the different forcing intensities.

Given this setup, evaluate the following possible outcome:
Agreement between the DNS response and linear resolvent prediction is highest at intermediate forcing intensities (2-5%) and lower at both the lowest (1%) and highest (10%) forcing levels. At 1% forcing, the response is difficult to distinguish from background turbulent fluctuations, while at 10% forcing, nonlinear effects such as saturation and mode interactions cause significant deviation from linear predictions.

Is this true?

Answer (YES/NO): NO